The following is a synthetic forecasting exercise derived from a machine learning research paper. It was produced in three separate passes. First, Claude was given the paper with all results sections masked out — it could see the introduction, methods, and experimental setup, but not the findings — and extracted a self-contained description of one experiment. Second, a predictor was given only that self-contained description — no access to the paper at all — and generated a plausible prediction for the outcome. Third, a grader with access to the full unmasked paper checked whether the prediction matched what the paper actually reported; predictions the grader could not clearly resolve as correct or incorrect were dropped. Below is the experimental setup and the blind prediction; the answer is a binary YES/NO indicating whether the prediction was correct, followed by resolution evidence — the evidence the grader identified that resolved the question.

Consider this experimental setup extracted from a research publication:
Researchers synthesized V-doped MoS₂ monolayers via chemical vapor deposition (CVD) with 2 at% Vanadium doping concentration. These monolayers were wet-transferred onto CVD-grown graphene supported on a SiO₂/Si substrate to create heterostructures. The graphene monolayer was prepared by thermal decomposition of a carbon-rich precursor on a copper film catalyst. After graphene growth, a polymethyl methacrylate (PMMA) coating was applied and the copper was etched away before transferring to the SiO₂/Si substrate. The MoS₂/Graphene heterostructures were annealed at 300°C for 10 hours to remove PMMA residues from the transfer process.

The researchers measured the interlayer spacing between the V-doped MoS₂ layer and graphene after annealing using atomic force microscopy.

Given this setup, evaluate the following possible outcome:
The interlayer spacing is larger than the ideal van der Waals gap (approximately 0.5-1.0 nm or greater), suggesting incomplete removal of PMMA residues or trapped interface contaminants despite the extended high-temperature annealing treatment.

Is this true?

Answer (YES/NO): YES